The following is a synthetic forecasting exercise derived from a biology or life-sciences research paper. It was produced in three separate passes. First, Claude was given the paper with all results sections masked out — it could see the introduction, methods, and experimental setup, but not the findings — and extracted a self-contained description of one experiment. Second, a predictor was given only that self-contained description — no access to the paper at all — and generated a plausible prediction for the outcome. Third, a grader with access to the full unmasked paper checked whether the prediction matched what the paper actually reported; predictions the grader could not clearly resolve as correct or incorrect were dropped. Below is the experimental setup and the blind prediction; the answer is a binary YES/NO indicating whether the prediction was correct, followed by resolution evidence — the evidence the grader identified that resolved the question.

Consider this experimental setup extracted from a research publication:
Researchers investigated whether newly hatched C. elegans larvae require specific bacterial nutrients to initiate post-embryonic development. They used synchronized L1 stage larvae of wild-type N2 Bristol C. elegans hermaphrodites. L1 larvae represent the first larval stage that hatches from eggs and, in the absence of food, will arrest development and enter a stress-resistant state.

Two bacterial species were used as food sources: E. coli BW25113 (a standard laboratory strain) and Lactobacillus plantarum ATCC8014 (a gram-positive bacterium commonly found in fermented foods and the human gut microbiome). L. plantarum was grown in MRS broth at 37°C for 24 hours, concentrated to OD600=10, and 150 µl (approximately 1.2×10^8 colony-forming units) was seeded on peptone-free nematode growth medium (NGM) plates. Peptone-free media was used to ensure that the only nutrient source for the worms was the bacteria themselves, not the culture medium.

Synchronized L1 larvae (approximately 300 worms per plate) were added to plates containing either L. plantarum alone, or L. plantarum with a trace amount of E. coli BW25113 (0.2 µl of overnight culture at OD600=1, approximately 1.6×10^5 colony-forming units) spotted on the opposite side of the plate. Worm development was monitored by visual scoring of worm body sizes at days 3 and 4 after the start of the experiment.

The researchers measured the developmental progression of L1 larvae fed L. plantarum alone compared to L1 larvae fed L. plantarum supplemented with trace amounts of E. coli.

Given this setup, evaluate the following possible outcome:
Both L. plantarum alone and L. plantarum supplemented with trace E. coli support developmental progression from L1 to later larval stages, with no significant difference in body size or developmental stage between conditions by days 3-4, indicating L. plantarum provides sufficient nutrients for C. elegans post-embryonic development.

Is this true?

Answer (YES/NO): NO